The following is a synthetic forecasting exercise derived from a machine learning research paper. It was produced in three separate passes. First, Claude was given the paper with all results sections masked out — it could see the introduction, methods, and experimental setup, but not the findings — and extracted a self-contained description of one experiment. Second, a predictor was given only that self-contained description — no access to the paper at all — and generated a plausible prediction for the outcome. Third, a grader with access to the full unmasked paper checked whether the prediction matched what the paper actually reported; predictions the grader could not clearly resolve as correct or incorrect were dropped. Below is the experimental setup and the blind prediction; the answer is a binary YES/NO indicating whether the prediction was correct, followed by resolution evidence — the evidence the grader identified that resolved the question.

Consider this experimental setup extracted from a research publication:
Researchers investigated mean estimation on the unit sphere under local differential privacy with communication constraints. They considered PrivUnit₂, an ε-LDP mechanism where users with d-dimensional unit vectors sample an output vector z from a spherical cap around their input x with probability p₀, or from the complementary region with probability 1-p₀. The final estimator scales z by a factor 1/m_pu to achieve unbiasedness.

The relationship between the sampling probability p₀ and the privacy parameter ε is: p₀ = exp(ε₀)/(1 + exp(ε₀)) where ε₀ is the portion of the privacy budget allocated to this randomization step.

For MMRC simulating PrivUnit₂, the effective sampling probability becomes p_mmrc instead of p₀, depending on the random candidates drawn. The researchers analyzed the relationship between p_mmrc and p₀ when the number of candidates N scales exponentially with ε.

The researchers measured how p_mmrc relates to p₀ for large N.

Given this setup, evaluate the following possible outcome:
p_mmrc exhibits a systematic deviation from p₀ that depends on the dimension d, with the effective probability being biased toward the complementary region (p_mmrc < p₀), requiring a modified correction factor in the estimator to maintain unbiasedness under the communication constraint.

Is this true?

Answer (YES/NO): NO